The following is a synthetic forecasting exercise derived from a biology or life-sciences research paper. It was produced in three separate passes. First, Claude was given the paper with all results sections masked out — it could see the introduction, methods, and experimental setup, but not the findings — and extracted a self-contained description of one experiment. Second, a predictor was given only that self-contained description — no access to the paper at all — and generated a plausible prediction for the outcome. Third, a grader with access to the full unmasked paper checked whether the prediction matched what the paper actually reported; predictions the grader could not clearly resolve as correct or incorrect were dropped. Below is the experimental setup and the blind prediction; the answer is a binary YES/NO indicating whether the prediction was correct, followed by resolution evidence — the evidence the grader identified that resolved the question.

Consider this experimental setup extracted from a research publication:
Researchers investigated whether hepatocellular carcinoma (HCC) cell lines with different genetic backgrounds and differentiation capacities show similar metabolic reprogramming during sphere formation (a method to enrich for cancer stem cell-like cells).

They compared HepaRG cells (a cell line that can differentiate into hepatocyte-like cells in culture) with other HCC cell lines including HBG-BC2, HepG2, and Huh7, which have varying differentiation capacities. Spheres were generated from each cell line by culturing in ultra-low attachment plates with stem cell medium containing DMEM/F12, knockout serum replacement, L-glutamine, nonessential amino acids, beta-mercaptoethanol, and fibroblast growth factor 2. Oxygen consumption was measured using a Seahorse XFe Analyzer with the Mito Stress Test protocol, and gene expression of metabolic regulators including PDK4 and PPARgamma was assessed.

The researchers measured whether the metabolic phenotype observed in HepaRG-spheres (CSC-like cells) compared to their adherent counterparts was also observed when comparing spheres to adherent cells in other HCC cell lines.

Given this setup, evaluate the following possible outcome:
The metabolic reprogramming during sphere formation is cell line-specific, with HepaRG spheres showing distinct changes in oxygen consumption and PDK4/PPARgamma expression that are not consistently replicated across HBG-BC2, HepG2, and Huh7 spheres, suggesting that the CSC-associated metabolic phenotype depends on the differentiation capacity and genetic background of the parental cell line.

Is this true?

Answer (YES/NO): YES